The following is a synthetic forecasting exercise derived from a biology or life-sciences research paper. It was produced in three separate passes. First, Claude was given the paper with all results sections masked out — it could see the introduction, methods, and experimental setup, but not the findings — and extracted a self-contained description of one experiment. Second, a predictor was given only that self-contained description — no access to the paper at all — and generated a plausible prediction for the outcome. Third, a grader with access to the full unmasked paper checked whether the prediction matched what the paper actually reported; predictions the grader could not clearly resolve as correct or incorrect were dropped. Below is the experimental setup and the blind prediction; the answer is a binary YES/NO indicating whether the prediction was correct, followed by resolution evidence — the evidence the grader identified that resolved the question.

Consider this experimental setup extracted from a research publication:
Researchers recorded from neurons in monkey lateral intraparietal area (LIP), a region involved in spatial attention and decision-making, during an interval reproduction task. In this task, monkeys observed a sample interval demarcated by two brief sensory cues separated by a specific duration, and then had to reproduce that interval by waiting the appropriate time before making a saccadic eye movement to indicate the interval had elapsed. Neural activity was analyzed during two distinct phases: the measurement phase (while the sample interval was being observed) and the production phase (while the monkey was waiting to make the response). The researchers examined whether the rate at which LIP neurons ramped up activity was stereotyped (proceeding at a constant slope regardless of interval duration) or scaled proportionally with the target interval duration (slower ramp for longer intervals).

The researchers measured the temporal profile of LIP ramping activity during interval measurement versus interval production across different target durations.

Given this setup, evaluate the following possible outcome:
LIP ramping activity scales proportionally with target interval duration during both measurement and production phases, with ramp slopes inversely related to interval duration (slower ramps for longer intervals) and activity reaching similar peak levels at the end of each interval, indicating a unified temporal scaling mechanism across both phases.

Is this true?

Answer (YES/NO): NO